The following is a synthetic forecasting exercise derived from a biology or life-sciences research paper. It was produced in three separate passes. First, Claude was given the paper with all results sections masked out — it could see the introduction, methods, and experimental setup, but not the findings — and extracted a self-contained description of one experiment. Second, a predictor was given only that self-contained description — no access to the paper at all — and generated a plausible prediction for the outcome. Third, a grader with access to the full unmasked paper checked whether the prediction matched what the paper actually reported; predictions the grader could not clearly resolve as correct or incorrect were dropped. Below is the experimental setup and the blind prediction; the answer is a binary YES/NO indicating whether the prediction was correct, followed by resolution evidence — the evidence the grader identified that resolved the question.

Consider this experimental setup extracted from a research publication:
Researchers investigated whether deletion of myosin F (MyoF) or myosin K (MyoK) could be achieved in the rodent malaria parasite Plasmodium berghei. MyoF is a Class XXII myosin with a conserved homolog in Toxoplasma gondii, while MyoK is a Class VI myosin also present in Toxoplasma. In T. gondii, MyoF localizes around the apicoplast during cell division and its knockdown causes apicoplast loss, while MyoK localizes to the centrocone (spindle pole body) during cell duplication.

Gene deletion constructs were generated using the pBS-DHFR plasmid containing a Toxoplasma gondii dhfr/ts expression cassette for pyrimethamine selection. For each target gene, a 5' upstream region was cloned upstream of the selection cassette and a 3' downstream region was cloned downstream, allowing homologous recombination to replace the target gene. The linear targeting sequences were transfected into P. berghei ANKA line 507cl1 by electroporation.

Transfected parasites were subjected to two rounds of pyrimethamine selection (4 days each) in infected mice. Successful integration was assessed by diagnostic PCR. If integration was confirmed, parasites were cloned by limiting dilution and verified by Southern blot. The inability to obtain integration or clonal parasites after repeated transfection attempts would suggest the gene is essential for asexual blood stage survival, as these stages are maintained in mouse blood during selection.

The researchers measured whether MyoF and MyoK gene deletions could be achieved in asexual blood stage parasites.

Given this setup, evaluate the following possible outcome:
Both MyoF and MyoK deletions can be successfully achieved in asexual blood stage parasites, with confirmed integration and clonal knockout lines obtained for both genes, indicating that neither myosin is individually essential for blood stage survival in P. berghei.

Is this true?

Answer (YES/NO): NO